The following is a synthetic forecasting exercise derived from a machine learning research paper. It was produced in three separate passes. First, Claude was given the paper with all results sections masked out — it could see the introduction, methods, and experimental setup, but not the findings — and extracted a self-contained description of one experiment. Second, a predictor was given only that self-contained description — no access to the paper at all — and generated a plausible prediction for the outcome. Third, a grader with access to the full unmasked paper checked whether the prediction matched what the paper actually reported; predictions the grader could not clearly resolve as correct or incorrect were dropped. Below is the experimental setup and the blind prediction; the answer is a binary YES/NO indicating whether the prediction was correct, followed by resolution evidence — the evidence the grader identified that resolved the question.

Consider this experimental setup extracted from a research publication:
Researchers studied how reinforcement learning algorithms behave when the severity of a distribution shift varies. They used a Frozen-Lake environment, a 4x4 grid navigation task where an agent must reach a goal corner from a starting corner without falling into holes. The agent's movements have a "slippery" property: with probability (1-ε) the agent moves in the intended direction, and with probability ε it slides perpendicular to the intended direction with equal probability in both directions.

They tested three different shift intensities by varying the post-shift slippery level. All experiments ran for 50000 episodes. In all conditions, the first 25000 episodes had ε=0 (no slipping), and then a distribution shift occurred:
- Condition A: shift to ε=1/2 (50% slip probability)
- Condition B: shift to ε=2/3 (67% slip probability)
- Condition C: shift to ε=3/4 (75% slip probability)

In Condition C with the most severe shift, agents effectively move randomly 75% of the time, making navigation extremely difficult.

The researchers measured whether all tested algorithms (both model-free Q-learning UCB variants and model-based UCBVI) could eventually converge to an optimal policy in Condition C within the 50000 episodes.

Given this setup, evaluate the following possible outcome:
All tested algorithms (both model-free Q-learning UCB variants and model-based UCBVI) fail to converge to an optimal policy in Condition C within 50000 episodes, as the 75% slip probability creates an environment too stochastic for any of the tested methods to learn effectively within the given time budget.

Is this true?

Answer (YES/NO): YES